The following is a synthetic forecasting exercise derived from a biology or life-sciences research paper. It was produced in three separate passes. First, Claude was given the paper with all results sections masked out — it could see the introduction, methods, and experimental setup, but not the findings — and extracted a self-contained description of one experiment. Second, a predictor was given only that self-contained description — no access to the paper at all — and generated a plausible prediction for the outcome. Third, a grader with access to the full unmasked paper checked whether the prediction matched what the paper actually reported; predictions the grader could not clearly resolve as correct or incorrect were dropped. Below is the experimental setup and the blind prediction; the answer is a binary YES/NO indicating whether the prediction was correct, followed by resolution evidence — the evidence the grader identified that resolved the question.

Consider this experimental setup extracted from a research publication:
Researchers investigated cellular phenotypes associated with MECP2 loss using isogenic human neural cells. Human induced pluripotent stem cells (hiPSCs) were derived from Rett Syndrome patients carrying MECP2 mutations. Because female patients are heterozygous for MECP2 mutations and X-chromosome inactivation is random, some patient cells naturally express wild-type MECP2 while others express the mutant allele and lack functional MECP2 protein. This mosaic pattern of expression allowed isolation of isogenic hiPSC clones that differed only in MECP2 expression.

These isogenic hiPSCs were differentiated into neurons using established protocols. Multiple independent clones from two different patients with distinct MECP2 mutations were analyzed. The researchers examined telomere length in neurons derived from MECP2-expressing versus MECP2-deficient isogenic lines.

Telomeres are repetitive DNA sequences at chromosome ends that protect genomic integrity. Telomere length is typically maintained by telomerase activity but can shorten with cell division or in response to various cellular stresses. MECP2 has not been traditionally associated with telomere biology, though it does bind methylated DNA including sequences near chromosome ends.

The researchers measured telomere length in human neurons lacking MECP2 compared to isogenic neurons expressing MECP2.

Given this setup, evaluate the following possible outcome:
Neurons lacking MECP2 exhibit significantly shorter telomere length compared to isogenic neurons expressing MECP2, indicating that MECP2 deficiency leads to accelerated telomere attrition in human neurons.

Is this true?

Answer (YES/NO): YES